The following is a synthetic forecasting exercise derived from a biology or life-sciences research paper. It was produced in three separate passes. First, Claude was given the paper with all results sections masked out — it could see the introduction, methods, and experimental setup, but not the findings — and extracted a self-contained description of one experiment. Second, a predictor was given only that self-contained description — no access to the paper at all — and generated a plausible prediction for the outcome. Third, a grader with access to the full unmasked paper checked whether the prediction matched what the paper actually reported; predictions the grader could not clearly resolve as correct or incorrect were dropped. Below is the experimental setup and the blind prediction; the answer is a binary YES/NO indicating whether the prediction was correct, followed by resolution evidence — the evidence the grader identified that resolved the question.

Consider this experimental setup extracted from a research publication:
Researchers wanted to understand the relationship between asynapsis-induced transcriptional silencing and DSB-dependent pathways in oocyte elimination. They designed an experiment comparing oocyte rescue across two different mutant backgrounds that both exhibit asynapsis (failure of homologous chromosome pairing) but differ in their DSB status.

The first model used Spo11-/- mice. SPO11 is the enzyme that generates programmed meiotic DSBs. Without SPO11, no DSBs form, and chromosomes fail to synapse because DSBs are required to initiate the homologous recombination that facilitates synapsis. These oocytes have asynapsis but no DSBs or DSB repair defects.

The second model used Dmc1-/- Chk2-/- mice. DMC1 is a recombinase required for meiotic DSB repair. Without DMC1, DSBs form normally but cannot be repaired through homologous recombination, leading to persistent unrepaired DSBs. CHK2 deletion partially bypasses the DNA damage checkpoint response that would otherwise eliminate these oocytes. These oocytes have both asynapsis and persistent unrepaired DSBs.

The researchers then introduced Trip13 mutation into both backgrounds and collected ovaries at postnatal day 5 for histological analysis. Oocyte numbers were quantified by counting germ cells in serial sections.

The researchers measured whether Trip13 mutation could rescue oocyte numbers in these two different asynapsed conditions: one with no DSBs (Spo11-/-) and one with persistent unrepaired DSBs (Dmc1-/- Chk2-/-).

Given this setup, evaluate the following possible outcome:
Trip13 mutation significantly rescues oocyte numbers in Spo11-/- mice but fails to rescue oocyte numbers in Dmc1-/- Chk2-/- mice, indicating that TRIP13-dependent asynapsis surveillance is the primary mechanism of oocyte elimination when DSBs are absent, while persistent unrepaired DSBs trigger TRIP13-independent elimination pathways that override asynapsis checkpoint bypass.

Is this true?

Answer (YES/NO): NO